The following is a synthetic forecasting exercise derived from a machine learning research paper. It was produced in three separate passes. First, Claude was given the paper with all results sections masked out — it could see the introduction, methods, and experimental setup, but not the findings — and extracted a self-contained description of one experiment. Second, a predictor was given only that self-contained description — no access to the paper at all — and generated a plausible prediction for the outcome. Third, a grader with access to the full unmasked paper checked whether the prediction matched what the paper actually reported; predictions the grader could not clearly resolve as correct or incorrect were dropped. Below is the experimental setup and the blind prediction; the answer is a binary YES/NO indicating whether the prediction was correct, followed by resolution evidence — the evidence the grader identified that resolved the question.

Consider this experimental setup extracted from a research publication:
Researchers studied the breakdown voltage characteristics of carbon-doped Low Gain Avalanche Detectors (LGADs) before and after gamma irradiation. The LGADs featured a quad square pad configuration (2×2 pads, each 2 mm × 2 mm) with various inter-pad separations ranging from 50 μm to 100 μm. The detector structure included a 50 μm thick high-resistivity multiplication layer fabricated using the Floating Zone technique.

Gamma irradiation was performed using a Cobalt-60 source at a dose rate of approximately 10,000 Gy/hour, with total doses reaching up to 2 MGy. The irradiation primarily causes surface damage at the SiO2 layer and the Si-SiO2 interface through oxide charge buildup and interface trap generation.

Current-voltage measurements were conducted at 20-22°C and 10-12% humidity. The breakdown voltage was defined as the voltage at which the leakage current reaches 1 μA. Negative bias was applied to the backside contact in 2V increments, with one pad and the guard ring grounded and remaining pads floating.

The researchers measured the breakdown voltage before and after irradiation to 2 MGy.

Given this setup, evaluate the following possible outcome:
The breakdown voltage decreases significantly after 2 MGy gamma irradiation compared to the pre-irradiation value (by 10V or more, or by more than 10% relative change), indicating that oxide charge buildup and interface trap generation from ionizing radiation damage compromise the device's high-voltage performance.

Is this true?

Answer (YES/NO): NO